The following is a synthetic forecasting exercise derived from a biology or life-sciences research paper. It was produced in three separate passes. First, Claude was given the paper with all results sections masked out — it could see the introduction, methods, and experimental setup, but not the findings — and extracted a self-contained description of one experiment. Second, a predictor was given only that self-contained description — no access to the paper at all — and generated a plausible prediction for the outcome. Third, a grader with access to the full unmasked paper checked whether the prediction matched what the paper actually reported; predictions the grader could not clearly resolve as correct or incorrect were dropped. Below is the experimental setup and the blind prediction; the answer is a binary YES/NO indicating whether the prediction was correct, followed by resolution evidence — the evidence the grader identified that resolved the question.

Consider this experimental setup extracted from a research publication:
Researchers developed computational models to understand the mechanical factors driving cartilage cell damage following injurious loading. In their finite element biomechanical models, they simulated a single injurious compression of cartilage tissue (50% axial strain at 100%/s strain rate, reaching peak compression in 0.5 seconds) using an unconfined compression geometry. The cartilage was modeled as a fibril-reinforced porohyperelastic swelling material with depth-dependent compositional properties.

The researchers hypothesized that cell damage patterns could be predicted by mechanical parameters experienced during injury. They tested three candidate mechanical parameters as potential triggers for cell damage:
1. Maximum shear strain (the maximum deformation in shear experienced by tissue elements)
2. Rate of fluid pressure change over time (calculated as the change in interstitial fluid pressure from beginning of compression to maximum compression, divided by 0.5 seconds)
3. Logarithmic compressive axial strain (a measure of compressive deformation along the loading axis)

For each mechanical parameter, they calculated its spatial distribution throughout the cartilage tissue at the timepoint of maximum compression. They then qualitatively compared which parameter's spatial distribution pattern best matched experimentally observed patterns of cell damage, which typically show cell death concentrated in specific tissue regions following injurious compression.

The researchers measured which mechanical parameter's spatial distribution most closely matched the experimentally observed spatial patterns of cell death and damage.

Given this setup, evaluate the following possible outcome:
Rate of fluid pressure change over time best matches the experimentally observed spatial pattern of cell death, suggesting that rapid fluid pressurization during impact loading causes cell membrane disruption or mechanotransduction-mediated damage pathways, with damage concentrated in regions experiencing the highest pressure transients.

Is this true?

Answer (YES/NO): NO